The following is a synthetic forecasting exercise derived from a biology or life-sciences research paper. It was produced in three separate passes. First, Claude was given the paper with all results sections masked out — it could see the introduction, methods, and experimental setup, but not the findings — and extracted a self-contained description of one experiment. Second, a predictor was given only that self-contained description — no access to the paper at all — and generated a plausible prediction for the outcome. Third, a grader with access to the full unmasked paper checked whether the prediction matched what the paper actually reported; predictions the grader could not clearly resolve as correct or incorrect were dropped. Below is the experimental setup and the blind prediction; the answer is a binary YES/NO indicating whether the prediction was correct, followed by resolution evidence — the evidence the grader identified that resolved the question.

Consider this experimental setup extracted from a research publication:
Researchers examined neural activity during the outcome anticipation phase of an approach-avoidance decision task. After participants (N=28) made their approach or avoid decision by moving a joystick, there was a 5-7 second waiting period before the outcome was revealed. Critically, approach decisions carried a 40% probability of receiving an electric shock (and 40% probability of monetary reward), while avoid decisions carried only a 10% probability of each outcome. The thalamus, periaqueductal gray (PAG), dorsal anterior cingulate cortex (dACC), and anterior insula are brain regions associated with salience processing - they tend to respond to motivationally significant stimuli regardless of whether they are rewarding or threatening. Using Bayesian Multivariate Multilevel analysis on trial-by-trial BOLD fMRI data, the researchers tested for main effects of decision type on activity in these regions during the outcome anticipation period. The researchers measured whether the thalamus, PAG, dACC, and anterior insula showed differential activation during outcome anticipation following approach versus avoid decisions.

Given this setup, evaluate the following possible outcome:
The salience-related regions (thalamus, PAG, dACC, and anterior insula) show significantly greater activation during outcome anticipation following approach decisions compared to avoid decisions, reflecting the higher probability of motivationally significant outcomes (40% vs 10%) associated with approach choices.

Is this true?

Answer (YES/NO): NO